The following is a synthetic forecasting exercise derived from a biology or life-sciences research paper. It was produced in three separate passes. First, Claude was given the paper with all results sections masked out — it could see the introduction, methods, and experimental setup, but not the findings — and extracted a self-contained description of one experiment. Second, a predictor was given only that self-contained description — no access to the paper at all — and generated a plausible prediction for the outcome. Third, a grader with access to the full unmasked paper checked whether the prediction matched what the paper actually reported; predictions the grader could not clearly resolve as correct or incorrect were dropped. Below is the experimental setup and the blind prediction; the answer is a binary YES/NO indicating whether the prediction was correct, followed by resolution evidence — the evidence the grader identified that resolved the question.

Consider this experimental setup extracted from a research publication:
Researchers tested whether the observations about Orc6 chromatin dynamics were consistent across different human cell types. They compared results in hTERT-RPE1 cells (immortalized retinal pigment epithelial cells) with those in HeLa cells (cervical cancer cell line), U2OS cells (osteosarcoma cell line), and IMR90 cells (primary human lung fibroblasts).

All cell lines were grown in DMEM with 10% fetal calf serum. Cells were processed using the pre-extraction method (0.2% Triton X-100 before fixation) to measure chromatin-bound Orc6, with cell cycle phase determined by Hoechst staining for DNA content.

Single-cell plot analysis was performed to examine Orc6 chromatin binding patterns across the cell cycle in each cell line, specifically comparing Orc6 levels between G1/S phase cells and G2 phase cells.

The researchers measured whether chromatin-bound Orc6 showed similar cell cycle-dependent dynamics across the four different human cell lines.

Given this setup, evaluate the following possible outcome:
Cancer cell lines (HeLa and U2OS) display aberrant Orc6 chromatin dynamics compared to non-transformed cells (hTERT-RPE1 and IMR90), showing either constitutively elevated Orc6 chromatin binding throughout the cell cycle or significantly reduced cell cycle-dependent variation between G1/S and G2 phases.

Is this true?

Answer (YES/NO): YES